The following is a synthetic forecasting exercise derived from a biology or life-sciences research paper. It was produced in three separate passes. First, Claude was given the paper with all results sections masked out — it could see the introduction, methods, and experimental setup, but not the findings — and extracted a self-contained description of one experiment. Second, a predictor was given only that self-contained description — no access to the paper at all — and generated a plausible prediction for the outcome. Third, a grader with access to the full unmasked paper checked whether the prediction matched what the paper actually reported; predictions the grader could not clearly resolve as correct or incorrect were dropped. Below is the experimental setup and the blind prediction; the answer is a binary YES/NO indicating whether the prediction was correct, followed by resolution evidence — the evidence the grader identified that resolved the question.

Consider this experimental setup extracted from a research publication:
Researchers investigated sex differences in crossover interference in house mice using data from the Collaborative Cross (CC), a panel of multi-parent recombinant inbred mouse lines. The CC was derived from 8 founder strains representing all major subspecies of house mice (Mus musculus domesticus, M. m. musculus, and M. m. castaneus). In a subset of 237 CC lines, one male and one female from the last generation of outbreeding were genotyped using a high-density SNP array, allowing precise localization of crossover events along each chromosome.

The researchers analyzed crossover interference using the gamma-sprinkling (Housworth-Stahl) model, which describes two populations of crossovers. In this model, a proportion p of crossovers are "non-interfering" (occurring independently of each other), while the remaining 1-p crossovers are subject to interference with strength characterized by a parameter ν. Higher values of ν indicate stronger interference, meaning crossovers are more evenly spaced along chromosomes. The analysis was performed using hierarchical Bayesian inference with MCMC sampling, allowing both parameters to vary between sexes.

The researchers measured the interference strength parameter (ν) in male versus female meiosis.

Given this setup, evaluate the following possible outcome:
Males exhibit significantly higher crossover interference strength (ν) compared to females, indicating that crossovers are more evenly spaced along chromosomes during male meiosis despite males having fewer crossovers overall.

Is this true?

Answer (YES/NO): YES